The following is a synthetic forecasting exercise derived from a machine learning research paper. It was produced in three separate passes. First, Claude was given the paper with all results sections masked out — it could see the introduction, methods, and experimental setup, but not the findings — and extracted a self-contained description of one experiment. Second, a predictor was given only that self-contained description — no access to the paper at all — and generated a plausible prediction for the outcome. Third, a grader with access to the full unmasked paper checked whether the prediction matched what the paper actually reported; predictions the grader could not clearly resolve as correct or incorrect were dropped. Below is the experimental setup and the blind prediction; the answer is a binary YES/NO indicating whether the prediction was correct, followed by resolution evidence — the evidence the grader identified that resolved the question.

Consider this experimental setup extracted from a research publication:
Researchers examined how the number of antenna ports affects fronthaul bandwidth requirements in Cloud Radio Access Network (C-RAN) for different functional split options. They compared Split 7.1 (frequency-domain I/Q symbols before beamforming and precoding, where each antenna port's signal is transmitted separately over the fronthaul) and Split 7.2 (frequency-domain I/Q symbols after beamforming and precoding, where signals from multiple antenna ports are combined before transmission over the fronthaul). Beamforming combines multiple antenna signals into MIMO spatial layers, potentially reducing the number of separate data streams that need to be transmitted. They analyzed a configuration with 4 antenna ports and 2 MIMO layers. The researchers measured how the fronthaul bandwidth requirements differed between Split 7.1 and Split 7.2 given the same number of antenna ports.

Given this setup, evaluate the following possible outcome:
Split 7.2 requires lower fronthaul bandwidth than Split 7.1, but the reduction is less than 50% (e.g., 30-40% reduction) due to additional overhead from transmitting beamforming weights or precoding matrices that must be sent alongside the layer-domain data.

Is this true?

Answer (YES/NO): NO